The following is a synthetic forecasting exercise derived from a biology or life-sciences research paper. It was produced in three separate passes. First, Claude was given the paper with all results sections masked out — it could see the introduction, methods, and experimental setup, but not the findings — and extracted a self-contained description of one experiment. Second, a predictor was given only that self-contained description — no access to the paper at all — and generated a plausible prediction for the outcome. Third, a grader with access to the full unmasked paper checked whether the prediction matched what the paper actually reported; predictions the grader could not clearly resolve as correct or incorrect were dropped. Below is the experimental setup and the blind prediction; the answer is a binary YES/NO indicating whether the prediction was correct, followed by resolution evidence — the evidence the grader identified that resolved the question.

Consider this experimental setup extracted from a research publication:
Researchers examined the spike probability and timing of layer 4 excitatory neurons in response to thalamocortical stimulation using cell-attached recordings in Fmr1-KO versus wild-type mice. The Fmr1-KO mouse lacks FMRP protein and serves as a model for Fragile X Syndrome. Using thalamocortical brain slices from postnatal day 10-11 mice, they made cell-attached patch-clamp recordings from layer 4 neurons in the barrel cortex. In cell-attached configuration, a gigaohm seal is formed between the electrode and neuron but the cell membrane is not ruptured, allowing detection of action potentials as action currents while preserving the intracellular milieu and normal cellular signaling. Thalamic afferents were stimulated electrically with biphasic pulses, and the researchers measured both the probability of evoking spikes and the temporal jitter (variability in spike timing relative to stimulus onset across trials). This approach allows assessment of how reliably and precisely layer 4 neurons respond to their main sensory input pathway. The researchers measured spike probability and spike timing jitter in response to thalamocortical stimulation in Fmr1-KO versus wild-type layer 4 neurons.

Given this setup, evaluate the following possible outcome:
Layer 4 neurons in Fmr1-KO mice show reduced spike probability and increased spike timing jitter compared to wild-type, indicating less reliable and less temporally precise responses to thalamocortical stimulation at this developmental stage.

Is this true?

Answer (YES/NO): YES